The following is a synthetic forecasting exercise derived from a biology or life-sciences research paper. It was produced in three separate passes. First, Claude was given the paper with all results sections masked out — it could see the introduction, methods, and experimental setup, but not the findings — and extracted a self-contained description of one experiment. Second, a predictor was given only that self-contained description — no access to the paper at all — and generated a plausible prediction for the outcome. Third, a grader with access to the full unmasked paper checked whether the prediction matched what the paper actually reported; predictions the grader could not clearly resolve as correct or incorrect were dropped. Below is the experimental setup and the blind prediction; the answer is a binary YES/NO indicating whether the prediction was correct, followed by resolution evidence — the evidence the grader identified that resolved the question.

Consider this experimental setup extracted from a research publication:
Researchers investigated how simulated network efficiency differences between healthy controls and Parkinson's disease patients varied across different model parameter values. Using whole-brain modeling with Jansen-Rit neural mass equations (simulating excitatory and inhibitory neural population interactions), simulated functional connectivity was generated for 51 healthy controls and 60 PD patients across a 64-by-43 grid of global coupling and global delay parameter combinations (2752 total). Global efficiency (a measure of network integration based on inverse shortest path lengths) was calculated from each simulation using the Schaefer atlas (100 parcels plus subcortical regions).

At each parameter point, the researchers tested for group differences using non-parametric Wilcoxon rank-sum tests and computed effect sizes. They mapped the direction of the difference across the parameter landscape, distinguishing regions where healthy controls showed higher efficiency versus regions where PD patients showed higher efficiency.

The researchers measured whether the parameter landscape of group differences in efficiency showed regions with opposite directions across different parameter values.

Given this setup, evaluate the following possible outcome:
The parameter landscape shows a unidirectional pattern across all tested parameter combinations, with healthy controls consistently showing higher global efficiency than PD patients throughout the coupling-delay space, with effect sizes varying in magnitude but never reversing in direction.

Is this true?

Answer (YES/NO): YES